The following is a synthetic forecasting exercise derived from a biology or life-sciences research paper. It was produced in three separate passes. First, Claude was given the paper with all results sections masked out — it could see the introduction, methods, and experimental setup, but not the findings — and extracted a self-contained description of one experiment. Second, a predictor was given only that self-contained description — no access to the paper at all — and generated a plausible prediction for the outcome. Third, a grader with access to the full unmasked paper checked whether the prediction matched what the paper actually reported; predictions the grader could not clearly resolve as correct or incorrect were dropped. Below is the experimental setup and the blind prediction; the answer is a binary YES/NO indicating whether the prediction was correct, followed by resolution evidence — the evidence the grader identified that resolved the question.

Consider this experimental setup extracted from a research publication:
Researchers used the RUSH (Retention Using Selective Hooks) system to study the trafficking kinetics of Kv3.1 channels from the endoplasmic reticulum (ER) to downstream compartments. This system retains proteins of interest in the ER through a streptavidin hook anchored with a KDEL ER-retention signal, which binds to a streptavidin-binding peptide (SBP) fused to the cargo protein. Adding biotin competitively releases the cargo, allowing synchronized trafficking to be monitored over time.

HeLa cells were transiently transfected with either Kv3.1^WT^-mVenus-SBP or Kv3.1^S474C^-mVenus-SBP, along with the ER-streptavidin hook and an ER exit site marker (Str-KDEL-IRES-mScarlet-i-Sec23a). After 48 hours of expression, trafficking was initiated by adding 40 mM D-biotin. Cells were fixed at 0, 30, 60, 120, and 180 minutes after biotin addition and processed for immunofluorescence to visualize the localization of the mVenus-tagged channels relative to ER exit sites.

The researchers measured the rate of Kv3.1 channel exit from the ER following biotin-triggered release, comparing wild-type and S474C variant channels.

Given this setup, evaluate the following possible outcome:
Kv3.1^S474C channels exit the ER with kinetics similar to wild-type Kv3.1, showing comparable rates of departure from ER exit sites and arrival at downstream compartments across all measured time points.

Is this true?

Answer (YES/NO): NO